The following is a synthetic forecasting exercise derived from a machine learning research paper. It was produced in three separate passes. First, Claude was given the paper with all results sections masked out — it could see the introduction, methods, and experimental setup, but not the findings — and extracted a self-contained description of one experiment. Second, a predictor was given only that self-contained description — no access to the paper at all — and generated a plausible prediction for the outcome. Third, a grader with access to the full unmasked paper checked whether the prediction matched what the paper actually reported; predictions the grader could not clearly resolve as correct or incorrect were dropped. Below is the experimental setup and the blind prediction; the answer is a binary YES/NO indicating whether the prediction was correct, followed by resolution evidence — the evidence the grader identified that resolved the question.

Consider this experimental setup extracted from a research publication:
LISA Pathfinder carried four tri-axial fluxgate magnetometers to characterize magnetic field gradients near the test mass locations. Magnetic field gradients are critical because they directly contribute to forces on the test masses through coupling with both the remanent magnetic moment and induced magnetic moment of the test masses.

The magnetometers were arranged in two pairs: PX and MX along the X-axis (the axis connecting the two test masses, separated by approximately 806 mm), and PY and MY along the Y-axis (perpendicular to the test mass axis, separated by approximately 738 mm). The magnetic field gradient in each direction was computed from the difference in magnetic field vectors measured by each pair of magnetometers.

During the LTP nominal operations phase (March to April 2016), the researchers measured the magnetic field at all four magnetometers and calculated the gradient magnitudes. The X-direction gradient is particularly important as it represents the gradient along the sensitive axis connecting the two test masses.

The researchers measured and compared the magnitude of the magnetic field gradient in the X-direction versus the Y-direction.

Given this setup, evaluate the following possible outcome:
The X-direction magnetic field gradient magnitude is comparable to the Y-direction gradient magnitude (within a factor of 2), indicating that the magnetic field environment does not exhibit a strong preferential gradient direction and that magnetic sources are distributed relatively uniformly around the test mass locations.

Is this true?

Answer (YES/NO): YES